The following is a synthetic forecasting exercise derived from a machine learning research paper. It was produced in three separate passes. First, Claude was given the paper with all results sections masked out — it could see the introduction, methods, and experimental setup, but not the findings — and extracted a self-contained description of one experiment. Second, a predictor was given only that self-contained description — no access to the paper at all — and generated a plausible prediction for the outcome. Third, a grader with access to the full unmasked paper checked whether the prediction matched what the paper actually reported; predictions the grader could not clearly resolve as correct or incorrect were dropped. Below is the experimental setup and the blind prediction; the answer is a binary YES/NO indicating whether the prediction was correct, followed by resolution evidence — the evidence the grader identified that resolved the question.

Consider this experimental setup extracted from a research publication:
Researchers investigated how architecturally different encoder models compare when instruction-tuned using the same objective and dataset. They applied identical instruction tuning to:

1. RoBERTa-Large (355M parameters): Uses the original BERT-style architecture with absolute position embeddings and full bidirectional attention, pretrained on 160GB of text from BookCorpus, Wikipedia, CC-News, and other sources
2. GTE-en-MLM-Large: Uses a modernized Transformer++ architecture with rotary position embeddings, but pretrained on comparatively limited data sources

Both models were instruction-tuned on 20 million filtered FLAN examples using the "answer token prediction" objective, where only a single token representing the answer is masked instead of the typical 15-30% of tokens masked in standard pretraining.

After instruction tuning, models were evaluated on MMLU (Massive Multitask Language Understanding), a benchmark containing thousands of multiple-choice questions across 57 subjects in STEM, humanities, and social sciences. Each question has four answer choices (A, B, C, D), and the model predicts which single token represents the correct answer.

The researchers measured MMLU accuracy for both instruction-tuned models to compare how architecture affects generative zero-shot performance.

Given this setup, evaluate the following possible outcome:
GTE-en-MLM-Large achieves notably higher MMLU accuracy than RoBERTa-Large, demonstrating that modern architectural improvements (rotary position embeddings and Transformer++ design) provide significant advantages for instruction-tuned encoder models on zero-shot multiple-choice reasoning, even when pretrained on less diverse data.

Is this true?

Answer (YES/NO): NO